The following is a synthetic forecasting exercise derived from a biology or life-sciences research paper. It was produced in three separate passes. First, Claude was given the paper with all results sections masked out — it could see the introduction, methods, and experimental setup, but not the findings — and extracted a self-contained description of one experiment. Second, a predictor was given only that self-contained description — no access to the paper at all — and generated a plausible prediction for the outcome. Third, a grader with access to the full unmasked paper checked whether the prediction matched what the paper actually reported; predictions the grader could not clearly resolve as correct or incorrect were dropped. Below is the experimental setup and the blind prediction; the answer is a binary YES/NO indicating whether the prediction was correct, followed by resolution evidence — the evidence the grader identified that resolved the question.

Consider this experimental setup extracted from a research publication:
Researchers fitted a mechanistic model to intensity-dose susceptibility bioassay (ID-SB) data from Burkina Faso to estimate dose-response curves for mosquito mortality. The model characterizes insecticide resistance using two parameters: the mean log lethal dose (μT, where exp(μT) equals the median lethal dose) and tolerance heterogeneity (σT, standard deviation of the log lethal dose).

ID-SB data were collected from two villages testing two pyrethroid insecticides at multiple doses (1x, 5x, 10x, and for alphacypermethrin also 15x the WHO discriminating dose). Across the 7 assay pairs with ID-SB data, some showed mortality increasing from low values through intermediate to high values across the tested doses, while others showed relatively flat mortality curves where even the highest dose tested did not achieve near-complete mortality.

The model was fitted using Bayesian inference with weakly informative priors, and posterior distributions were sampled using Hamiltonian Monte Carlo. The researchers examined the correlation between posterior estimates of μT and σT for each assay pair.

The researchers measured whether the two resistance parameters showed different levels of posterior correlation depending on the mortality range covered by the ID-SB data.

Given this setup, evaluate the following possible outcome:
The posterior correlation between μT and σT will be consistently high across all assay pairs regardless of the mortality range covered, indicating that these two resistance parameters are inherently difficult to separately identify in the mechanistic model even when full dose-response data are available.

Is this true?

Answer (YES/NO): NO